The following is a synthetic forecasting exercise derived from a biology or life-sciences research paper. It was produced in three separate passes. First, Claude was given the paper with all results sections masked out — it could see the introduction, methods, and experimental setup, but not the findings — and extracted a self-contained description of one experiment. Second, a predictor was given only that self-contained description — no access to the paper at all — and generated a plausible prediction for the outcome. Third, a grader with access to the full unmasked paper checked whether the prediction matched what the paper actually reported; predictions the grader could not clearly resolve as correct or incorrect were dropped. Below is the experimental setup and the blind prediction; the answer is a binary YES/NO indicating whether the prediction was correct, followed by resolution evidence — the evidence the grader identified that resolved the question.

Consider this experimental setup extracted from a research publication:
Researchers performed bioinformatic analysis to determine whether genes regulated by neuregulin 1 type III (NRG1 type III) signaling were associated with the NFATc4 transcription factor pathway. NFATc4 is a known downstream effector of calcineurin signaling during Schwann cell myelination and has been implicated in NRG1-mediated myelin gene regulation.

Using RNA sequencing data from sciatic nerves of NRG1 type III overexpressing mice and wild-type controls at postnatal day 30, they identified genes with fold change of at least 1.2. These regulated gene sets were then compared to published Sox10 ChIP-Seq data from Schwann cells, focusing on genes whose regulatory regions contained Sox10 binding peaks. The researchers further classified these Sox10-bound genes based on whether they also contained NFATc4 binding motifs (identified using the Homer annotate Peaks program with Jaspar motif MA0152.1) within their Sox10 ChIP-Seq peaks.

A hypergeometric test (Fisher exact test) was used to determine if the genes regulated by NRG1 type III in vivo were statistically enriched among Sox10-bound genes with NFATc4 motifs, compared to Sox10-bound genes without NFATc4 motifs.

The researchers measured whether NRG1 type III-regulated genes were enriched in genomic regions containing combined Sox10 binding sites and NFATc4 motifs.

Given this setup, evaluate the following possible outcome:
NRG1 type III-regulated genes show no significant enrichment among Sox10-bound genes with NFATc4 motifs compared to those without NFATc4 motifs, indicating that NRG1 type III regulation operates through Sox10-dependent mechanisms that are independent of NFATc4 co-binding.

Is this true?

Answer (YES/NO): NO